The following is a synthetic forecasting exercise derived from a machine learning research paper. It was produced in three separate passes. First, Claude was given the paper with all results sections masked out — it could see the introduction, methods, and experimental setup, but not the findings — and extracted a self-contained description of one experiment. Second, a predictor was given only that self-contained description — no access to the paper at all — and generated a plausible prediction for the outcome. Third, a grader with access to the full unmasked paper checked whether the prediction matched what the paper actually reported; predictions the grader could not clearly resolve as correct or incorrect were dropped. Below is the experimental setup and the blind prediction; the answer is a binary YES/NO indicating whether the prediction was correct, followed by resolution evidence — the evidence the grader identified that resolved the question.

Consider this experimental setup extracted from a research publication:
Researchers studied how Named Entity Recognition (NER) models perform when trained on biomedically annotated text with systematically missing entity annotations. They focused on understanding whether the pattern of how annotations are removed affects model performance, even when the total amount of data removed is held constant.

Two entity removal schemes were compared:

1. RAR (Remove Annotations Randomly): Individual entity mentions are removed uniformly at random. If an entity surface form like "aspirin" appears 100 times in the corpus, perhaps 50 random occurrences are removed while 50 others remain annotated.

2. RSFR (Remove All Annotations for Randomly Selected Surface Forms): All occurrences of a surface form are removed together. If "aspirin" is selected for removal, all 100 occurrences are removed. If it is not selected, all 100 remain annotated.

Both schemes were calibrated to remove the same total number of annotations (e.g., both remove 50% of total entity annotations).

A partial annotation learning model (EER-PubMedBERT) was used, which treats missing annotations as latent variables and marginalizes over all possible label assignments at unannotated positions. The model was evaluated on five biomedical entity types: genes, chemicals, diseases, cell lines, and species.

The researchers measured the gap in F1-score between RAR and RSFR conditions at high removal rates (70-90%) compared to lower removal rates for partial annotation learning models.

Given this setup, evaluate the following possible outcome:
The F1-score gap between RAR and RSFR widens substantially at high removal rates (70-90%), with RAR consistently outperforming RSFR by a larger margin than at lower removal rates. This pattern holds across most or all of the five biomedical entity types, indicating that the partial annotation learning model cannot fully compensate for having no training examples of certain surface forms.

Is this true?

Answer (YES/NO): YES